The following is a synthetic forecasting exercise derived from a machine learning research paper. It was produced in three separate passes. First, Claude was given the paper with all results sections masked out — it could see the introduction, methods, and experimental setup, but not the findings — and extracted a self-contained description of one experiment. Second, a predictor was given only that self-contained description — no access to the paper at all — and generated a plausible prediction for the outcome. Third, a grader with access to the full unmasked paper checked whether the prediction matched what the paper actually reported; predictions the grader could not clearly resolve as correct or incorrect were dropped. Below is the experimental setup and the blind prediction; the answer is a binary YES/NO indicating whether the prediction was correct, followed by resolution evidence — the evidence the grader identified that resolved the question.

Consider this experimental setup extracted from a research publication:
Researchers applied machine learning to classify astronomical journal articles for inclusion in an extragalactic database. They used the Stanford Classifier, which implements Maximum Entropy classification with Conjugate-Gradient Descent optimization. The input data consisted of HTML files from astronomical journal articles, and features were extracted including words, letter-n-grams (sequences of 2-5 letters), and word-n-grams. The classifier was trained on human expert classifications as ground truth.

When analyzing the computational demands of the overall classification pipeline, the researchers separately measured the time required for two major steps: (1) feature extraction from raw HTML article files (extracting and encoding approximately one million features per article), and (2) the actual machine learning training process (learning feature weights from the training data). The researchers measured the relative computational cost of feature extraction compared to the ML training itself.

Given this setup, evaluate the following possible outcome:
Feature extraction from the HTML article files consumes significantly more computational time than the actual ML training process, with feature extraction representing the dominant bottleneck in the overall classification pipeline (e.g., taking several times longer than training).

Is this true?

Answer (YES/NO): YES